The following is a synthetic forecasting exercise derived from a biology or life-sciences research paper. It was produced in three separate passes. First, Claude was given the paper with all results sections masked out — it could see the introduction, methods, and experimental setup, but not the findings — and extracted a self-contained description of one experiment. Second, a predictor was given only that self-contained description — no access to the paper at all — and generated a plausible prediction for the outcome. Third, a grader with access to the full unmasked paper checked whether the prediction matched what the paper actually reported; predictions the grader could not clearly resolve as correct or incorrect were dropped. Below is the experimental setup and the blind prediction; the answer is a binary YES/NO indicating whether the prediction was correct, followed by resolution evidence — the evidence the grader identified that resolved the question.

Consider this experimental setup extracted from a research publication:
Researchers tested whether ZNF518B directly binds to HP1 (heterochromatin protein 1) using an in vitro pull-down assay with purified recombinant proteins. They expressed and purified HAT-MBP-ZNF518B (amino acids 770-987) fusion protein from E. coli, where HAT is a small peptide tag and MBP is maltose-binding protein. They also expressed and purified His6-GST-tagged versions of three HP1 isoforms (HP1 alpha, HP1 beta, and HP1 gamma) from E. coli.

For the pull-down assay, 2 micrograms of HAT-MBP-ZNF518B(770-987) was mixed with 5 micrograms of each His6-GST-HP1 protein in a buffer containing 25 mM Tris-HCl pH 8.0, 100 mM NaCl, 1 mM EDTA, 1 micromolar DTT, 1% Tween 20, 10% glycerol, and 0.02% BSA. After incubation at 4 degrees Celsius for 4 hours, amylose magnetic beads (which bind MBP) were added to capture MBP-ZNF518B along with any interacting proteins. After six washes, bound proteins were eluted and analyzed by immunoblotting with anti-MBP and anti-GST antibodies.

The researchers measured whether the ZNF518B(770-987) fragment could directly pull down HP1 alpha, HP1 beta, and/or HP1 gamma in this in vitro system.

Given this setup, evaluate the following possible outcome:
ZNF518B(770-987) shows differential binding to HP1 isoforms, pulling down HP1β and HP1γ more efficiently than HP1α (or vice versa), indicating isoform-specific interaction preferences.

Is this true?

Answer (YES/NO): NO